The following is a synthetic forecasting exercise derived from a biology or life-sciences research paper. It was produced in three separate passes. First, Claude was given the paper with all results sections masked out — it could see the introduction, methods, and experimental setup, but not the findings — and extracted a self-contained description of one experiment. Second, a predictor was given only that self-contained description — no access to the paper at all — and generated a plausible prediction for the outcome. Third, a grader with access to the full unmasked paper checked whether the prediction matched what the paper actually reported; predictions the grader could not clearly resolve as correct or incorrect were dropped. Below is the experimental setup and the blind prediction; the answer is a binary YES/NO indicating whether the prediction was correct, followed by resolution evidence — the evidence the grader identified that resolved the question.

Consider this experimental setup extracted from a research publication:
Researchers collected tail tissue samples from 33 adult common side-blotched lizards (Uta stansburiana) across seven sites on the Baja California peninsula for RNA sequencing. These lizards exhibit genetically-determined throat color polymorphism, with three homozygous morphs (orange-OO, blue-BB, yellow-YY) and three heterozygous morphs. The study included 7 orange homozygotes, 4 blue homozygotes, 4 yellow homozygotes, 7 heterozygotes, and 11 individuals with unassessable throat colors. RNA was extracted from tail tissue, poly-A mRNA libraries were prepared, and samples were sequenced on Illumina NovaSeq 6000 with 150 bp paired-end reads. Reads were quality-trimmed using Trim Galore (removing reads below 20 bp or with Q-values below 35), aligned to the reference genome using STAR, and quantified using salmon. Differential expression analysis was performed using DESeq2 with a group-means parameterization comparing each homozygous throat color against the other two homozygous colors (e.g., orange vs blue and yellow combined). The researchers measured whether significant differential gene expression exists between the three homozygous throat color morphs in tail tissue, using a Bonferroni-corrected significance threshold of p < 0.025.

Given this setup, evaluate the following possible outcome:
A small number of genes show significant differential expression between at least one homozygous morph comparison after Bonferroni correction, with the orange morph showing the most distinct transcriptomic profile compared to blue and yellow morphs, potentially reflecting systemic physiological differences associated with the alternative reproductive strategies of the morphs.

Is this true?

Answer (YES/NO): NO